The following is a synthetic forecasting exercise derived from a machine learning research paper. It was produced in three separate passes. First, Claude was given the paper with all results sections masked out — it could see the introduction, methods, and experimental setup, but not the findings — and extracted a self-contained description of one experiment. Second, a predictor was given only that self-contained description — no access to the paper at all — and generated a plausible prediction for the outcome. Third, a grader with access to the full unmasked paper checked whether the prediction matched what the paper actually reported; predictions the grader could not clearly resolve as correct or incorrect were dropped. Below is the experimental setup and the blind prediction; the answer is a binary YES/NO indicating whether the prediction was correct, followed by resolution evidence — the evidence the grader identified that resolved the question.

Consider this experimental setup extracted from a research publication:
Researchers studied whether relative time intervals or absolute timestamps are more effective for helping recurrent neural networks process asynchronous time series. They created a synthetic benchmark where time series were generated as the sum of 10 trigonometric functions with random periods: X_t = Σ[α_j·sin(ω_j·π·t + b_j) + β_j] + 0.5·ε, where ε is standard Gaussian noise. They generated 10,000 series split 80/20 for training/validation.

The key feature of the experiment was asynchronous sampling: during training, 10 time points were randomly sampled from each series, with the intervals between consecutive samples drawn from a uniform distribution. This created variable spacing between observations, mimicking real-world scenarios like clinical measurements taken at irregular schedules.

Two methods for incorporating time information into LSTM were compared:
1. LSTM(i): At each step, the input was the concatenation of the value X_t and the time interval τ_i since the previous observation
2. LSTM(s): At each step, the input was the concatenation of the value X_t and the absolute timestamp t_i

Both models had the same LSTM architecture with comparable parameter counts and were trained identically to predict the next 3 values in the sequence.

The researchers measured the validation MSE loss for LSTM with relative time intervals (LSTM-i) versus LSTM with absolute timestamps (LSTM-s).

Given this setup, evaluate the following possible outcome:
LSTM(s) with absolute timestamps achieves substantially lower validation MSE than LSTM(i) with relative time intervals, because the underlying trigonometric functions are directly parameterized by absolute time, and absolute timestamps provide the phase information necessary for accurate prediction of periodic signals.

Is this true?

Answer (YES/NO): NO